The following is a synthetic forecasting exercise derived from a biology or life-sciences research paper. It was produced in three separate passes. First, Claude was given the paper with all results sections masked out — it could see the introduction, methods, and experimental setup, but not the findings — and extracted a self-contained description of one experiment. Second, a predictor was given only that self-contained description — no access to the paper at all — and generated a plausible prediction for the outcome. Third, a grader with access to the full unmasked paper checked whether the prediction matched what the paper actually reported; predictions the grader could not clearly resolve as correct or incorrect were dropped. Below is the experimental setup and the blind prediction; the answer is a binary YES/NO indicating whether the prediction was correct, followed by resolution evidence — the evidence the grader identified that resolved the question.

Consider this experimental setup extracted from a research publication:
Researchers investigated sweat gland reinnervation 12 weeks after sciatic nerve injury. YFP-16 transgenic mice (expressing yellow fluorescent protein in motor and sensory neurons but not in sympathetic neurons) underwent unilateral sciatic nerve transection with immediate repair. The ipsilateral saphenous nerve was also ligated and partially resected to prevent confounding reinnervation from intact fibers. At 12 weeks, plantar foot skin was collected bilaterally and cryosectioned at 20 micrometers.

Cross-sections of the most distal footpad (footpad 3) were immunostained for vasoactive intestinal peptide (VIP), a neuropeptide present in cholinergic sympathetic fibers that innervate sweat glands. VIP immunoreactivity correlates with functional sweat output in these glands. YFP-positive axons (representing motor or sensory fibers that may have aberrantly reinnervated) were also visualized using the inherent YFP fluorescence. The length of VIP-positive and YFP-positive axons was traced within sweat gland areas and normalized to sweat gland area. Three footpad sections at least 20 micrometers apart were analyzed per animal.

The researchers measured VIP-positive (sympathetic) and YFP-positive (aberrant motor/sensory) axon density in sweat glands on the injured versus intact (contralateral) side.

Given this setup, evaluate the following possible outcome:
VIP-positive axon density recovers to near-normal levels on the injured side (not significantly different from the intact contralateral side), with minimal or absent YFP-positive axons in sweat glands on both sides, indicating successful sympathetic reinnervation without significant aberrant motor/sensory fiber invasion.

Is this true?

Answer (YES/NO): NO